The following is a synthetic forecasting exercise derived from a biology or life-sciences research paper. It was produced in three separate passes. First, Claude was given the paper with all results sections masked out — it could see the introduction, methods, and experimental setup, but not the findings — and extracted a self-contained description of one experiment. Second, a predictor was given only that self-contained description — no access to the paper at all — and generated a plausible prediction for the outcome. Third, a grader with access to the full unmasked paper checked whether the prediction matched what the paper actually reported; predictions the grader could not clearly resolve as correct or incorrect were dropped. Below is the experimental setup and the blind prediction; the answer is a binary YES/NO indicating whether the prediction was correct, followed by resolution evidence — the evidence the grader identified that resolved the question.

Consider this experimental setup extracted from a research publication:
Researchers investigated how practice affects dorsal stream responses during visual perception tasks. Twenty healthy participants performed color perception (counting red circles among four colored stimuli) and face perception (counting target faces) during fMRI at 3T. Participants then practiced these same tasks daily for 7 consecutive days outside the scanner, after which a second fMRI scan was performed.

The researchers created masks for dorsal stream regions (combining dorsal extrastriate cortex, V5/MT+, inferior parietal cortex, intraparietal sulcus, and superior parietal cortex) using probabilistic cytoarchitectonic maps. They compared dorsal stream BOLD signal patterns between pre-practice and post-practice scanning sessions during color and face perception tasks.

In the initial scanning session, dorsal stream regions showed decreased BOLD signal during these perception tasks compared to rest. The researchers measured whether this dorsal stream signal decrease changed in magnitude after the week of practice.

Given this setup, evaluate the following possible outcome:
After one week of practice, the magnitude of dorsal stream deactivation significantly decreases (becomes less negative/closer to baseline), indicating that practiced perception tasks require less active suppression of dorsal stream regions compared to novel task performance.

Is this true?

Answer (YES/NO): NO